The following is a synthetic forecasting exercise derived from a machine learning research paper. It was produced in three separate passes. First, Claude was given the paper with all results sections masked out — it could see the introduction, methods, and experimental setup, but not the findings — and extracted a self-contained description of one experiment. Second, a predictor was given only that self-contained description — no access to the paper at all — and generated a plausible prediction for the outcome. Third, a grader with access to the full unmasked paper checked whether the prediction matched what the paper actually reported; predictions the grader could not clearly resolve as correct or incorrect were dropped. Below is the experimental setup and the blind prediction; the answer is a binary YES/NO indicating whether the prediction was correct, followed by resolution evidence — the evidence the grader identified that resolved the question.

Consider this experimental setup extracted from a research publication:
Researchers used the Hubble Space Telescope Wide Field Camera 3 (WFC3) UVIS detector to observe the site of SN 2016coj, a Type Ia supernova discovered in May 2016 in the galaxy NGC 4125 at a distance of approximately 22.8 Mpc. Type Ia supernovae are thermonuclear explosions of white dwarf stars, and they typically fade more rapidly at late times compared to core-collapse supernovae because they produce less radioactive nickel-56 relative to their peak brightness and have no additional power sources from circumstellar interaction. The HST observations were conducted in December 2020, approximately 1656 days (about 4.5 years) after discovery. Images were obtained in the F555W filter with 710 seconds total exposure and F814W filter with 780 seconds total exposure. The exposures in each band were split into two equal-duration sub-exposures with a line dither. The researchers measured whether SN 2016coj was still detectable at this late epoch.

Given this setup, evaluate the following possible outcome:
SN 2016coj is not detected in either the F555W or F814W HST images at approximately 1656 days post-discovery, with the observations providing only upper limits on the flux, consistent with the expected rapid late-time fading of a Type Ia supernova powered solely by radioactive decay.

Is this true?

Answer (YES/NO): YES